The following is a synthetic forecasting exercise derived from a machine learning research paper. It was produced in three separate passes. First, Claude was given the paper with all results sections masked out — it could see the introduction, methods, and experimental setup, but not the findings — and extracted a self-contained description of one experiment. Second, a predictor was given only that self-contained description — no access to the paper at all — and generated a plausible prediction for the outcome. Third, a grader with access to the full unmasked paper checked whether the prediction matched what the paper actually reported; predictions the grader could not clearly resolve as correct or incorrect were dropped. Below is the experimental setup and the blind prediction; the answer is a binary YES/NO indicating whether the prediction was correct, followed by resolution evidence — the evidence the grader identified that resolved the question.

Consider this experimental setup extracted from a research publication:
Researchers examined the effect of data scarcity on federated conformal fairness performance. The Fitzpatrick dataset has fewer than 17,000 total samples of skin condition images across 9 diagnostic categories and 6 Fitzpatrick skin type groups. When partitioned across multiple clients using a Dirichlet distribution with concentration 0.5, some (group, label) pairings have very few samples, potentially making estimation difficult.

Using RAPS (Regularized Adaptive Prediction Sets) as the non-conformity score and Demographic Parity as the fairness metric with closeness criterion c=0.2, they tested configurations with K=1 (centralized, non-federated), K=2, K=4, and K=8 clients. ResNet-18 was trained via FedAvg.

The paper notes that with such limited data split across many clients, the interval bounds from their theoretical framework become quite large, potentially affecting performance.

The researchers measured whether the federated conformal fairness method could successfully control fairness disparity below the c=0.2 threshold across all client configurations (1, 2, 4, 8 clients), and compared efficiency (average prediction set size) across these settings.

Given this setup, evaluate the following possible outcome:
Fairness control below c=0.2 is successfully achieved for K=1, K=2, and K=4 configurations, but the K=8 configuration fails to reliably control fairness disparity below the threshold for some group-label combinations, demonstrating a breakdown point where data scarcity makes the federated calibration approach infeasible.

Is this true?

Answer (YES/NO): NO